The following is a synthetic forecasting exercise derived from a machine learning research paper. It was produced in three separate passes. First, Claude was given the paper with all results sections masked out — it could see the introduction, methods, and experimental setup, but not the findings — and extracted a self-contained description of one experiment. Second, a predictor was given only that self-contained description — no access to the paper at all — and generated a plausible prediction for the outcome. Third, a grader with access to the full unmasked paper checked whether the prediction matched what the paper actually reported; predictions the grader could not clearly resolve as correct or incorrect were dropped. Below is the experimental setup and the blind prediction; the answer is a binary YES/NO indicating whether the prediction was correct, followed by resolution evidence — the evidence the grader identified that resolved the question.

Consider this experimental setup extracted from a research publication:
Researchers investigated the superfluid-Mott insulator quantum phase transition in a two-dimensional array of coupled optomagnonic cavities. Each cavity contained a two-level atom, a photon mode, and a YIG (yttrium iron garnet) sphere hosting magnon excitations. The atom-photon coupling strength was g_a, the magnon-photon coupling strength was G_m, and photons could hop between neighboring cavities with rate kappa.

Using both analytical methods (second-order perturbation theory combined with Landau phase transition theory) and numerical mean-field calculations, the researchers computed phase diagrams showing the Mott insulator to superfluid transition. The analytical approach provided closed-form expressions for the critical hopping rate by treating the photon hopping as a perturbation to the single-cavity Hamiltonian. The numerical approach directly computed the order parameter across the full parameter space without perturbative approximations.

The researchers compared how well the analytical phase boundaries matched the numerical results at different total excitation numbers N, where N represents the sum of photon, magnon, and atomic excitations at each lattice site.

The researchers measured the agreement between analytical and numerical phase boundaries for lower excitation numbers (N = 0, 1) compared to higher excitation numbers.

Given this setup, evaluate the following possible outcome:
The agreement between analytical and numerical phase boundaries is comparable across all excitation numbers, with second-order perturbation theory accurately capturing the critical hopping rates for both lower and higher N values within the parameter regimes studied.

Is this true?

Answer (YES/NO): NO